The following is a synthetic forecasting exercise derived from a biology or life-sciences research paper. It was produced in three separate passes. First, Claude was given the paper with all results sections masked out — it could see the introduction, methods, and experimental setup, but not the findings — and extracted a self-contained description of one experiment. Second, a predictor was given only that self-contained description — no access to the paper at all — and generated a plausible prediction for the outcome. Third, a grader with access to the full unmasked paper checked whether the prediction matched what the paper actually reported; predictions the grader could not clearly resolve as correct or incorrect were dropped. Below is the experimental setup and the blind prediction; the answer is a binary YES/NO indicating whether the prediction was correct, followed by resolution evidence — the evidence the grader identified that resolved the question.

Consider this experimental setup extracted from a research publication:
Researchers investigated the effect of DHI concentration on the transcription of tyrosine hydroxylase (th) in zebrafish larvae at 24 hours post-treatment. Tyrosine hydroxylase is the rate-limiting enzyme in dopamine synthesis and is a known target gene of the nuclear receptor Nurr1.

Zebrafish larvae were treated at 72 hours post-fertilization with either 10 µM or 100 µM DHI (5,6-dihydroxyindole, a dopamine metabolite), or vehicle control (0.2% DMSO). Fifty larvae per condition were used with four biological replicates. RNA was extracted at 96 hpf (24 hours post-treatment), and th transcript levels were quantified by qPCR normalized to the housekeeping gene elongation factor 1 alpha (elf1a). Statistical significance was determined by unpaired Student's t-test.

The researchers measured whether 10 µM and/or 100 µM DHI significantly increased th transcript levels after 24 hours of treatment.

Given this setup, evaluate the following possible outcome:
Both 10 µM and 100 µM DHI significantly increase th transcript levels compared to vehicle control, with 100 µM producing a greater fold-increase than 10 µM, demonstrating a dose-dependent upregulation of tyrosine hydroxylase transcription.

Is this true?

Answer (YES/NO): NO